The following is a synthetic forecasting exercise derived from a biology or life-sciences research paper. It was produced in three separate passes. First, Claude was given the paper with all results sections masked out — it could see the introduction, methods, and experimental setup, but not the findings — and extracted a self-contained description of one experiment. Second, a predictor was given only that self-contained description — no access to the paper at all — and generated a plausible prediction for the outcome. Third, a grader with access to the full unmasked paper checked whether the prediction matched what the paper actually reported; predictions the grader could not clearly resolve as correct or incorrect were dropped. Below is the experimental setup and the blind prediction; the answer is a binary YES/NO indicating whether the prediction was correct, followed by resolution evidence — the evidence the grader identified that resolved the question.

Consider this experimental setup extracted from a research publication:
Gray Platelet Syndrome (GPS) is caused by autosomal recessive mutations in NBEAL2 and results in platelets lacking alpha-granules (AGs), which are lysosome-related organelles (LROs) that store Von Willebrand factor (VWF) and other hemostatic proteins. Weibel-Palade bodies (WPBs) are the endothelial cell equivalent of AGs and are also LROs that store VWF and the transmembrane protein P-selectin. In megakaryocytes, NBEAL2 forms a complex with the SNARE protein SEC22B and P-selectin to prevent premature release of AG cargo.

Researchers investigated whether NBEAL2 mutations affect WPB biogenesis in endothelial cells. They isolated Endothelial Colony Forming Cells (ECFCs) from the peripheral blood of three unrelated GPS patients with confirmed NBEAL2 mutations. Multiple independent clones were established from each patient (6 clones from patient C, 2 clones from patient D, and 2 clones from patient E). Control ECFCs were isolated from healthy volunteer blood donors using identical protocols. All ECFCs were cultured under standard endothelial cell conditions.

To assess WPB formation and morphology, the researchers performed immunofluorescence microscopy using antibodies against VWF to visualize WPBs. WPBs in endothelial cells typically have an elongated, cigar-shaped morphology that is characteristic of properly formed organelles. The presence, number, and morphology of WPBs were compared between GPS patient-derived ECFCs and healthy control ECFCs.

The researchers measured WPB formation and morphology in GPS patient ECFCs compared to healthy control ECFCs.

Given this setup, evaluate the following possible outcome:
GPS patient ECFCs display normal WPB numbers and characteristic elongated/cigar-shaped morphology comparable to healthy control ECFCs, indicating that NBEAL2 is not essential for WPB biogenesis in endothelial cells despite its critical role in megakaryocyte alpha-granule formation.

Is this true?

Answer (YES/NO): YES